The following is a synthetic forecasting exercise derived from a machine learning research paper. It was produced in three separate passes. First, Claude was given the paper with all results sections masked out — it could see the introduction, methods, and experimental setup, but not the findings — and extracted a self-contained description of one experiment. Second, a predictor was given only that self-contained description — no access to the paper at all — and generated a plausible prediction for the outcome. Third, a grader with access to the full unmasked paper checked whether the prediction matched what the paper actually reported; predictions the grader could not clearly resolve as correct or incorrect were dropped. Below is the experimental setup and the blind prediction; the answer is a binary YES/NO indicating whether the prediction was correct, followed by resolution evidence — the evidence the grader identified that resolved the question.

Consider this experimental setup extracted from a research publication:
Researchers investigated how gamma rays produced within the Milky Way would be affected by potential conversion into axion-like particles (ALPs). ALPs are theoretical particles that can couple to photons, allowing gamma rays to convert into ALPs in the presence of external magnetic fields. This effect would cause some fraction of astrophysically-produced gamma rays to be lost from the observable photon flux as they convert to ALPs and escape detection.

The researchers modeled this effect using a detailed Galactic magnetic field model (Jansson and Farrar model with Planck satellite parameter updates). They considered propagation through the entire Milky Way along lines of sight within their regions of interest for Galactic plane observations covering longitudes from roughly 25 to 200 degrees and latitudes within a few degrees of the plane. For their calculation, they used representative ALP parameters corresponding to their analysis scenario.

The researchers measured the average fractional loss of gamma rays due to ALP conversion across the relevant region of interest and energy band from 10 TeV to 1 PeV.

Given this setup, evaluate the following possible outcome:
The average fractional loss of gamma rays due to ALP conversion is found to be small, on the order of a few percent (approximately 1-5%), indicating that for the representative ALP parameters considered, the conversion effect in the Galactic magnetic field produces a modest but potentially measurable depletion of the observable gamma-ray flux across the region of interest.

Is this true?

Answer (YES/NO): YES